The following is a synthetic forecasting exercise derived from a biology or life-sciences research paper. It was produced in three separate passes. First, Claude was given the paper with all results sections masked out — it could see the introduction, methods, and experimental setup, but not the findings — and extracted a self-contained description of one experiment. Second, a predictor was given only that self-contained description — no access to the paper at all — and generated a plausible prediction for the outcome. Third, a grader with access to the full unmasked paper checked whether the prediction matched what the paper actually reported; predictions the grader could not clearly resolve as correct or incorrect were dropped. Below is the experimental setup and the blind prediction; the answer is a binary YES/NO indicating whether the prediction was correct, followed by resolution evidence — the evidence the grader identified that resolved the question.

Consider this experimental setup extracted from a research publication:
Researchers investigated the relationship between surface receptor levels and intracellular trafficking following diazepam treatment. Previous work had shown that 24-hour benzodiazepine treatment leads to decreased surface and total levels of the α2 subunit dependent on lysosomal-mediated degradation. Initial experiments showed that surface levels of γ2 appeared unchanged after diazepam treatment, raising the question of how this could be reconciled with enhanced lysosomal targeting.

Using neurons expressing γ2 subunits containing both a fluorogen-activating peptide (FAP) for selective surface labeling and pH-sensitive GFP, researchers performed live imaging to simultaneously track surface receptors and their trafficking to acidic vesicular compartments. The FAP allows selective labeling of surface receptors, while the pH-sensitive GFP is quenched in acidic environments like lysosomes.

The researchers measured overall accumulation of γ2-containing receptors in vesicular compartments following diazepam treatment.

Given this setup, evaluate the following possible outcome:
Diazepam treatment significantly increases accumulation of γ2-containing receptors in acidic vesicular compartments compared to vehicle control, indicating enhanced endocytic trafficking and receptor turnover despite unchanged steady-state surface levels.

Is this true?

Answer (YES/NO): YES